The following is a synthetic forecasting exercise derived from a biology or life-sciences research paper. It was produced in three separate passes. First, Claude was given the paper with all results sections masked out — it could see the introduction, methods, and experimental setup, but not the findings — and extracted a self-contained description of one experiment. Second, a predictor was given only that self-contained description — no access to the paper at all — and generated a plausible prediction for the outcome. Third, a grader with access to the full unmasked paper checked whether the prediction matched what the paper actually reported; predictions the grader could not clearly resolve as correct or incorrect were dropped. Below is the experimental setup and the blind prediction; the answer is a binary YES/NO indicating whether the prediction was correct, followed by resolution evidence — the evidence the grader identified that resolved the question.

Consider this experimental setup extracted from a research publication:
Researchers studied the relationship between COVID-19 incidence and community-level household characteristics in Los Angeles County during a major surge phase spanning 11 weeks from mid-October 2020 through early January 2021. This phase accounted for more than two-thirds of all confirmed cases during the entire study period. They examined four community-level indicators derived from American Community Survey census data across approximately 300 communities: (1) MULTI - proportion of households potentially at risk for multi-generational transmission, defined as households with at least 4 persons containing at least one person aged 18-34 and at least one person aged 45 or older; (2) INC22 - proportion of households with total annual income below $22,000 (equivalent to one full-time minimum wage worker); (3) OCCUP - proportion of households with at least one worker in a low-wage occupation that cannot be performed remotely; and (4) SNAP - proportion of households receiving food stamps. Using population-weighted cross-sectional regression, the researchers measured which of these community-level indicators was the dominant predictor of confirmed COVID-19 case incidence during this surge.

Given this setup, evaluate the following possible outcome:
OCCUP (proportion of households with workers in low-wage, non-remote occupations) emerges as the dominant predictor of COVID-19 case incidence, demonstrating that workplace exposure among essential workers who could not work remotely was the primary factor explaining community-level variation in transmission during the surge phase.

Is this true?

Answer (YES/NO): NO